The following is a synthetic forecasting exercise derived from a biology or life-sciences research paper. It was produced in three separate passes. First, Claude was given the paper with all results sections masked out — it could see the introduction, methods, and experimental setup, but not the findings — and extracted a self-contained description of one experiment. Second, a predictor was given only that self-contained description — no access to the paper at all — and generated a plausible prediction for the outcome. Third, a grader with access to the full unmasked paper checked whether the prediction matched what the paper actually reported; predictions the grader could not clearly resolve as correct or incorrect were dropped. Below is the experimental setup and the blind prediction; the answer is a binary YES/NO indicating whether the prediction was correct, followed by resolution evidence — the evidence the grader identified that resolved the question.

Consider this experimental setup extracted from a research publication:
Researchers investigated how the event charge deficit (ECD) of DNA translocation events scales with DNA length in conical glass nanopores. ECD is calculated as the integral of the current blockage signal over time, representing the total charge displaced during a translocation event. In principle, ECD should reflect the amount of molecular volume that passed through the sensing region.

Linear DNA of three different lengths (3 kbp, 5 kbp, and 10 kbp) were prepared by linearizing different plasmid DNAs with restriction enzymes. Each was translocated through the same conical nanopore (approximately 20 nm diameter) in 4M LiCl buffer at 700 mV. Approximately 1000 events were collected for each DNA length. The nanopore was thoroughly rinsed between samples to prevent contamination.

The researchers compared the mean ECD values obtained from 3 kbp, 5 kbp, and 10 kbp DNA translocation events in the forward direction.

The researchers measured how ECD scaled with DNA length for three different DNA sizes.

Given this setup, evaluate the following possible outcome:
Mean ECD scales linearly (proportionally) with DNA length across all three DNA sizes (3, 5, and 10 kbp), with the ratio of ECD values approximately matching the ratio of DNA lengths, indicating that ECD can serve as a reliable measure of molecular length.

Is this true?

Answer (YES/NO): YES